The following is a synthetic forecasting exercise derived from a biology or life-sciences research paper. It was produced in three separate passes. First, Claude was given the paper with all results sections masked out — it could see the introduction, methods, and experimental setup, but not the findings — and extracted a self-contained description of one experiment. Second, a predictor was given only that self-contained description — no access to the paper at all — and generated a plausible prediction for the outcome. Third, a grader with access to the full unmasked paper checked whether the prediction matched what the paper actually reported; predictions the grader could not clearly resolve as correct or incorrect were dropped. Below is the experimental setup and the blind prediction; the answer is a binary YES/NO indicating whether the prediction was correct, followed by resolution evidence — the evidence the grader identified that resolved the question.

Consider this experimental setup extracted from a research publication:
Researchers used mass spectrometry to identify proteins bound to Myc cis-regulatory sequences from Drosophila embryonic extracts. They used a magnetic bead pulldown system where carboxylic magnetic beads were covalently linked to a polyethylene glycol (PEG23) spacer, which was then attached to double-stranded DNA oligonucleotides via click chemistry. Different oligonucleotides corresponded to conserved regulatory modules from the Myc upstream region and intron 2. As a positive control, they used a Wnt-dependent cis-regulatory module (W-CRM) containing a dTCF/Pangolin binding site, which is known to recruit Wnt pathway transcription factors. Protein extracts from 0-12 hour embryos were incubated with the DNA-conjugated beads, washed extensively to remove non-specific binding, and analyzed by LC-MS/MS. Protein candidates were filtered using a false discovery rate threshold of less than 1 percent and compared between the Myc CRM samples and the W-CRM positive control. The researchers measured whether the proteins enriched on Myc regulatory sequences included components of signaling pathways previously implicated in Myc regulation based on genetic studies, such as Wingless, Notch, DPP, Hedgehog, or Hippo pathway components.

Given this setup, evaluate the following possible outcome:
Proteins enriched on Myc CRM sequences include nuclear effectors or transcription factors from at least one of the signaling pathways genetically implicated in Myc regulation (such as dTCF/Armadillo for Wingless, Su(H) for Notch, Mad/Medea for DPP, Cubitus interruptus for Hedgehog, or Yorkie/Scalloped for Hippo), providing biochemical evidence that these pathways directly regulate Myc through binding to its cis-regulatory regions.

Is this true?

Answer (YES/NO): YES